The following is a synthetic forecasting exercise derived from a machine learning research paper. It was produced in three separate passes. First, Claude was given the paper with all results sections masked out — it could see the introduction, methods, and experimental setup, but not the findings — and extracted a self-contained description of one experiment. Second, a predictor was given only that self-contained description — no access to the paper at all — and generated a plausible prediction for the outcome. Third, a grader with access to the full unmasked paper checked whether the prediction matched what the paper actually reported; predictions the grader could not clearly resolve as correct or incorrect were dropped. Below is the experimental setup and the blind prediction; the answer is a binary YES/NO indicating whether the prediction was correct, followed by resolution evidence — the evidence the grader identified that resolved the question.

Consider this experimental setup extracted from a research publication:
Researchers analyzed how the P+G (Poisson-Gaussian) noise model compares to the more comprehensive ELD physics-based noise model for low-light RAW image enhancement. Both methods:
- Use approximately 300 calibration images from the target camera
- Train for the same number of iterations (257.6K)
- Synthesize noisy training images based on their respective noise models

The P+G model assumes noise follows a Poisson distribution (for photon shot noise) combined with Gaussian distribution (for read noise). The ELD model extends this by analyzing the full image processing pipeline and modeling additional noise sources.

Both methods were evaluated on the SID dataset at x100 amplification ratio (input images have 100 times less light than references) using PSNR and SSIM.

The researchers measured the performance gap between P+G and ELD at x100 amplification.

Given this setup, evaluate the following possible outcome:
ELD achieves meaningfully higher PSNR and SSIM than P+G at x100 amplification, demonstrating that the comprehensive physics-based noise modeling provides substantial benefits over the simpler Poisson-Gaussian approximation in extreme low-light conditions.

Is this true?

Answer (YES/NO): YES